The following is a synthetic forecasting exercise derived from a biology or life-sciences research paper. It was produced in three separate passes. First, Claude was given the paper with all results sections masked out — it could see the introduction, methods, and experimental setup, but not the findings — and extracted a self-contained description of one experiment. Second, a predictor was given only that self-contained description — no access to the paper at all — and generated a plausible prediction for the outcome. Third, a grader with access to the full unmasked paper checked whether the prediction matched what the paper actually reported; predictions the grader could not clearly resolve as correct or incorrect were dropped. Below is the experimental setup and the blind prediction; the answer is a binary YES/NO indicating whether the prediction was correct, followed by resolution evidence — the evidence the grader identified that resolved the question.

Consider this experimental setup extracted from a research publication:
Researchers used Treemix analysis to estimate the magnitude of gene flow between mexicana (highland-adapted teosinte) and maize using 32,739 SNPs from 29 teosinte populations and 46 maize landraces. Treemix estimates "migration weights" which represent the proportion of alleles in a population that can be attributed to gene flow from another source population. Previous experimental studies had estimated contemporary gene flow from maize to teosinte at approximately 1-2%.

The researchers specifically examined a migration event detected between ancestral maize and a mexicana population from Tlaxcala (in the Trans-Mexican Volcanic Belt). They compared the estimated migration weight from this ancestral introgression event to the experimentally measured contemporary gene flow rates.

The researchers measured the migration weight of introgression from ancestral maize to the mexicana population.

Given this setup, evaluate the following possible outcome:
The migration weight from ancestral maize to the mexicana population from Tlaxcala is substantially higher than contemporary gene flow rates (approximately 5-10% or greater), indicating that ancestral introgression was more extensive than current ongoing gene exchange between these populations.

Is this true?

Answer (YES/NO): YES